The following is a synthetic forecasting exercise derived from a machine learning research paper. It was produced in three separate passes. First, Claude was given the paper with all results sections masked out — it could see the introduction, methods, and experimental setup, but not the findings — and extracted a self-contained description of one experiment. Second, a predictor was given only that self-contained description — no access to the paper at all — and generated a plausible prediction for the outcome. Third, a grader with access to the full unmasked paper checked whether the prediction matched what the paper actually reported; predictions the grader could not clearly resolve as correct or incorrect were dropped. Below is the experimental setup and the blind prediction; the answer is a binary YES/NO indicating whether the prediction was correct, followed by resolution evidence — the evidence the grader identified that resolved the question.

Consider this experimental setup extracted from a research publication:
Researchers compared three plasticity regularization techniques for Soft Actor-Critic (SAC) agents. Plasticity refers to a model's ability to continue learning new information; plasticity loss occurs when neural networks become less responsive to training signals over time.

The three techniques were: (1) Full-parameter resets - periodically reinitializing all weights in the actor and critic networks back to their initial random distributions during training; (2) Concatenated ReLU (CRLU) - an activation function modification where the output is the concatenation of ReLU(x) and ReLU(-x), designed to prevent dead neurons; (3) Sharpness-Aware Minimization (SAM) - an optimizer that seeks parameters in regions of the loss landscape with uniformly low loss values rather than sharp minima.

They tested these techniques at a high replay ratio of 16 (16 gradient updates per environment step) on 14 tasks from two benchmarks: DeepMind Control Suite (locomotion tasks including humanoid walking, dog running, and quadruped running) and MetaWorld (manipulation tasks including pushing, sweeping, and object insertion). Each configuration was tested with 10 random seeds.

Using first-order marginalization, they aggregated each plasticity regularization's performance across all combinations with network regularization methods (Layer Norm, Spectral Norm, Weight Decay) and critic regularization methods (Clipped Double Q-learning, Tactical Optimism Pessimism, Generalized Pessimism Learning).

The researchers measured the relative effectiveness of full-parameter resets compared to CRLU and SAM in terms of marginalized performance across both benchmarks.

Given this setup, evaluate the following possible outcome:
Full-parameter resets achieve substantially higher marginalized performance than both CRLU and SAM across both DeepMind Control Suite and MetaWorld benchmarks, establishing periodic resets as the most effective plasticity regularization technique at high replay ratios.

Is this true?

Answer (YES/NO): YES